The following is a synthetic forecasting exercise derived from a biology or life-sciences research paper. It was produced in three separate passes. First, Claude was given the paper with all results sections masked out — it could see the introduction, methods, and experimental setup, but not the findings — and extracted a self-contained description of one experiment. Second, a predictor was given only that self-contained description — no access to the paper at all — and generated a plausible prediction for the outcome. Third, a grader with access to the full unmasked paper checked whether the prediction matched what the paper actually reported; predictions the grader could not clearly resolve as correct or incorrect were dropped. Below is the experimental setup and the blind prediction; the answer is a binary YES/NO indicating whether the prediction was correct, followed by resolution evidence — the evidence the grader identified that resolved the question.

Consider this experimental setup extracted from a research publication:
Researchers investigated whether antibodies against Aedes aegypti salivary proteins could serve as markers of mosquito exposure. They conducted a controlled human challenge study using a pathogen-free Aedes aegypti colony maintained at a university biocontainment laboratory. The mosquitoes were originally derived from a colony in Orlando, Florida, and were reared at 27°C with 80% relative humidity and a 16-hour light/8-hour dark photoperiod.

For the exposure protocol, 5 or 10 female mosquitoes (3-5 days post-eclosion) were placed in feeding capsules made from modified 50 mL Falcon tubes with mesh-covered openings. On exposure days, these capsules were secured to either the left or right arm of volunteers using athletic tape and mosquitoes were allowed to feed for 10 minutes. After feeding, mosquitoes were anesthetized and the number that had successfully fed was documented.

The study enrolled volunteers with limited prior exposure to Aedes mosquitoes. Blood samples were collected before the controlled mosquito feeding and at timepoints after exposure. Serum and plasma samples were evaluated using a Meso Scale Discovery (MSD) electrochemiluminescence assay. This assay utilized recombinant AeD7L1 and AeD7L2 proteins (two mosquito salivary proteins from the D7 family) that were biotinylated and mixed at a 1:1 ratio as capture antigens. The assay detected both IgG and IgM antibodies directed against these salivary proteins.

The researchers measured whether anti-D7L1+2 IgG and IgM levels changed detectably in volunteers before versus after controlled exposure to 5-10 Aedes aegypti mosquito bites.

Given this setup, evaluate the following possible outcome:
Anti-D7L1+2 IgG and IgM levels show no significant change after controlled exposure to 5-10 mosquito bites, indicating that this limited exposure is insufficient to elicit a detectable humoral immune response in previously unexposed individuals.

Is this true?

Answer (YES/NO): YES